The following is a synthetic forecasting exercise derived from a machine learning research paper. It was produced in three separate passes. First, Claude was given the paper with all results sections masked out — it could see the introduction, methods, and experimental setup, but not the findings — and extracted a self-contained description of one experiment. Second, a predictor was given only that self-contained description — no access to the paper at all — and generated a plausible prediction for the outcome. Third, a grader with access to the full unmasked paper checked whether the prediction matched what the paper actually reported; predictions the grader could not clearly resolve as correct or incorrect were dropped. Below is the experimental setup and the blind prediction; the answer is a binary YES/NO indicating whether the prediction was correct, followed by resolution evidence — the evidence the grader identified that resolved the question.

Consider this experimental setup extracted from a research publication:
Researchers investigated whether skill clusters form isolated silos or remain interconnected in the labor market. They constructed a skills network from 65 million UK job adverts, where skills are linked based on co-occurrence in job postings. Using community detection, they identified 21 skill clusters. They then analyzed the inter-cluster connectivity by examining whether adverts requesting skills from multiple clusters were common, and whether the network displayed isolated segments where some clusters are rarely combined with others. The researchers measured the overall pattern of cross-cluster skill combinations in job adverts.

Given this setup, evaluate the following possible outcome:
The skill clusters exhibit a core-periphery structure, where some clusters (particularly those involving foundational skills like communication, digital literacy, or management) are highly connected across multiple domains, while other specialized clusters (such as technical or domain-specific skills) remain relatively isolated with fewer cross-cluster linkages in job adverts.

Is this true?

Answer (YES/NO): NO